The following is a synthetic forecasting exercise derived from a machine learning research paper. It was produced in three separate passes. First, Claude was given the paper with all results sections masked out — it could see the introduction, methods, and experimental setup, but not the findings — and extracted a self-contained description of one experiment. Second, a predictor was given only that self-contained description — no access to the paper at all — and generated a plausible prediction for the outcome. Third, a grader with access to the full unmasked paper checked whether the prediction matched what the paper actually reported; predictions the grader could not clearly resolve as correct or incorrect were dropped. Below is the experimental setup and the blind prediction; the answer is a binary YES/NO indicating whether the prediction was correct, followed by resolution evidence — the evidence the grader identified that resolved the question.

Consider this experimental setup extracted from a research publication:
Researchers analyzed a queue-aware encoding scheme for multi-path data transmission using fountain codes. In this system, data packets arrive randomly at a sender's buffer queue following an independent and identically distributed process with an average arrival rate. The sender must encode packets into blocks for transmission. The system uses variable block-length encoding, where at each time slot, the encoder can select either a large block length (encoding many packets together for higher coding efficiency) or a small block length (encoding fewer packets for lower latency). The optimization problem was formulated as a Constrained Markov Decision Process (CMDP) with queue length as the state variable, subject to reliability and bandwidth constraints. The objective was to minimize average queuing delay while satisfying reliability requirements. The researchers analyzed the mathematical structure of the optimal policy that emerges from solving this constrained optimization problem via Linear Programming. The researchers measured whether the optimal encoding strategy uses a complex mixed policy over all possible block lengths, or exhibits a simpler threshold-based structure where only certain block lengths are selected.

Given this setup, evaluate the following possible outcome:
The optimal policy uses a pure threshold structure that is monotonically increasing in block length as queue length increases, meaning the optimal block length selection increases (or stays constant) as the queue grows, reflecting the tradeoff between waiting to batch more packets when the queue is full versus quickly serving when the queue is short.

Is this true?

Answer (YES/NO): NO